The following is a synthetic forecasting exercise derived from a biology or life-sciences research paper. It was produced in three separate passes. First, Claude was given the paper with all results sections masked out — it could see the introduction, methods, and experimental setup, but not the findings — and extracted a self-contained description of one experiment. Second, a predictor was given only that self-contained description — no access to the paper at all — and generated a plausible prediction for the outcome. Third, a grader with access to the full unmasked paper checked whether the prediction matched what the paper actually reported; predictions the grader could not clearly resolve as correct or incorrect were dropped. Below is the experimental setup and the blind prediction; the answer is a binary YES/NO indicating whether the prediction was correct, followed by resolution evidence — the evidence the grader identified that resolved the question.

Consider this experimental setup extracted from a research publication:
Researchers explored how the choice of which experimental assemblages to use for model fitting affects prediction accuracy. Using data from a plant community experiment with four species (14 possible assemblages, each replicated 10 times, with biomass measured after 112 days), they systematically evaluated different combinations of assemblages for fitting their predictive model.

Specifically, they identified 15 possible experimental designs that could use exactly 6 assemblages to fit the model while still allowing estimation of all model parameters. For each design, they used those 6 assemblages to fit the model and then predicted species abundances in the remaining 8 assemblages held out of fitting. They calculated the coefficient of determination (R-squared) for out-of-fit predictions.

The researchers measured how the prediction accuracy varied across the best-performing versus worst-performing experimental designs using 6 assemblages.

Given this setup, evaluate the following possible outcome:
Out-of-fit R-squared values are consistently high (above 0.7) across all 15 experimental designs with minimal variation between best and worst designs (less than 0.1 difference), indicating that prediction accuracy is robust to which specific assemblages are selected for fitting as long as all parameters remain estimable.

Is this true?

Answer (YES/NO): NO